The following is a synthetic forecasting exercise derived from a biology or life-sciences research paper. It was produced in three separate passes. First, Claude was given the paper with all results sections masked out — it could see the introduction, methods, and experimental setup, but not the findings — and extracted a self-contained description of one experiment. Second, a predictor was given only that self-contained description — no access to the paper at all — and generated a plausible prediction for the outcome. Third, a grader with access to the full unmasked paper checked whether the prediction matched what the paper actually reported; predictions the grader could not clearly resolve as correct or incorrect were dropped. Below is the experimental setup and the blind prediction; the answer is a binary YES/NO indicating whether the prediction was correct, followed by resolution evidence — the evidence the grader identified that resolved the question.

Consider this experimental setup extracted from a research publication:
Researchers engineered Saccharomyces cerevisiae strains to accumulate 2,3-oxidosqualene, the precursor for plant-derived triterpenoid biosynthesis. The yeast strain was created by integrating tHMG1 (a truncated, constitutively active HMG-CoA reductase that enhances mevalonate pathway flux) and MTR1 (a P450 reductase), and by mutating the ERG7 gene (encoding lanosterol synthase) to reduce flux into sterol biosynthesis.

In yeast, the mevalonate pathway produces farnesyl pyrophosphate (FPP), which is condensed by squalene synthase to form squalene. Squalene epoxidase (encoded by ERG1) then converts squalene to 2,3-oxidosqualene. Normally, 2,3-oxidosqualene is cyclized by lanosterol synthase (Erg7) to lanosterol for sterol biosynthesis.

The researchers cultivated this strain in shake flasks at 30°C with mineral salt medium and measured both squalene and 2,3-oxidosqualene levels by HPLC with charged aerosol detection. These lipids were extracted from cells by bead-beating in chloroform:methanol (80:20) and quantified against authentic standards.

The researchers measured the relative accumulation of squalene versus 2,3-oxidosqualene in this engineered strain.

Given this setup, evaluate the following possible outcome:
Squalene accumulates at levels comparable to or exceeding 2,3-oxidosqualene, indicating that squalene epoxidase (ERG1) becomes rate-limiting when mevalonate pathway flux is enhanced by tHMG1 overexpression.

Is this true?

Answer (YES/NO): NO